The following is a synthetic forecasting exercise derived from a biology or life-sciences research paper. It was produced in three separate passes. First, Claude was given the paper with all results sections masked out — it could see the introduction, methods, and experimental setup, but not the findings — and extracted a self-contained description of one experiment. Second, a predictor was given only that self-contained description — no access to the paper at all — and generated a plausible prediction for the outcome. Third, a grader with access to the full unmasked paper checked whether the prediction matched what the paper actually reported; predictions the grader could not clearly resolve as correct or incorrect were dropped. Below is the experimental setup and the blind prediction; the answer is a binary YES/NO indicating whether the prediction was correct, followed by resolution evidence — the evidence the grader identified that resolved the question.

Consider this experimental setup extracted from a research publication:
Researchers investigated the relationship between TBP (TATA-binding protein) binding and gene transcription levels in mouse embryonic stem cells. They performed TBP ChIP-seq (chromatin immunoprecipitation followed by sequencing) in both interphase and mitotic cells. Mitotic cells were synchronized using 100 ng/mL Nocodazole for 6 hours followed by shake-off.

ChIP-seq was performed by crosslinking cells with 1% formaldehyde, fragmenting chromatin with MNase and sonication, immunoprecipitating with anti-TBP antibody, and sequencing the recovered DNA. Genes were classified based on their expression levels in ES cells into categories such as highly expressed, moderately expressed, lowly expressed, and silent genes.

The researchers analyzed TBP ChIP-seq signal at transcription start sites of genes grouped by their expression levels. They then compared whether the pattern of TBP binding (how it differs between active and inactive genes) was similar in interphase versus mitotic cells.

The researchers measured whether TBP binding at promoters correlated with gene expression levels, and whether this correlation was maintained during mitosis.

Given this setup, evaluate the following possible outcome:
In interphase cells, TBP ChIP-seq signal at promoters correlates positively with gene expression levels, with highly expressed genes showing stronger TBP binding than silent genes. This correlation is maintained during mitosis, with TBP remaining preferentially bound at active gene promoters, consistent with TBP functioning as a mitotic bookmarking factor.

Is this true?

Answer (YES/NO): YES